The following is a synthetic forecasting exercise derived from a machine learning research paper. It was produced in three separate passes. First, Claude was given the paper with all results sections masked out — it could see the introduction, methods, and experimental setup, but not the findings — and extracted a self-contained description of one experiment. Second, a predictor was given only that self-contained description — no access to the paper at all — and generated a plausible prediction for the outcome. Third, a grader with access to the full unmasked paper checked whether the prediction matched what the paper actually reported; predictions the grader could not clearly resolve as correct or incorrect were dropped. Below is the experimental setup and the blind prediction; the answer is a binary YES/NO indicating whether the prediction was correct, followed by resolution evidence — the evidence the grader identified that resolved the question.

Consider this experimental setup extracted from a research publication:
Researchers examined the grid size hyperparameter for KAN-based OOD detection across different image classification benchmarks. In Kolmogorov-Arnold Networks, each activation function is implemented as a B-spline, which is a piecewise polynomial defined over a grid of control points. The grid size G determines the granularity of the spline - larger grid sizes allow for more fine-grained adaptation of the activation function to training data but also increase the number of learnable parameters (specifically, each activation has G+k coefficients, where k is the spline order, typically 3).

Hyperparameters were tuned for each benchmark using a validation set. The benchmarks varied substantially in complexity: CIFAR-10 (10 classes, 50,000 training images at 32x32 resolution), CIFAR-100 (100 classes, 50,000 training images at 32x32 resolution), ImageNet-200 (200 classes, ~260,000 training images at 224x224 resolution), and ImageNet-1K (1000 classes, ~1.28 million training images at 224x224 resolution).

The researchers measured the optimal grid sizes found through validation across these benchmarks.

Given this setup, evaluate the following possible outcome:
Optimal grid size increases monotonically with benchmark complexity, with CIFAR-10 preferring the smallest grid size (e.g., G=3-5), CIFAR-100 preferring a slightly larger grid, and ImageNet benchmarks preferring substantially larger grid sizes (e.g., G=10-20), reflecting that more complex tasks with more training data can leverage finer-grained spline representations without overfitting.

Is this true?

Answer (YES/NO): NO